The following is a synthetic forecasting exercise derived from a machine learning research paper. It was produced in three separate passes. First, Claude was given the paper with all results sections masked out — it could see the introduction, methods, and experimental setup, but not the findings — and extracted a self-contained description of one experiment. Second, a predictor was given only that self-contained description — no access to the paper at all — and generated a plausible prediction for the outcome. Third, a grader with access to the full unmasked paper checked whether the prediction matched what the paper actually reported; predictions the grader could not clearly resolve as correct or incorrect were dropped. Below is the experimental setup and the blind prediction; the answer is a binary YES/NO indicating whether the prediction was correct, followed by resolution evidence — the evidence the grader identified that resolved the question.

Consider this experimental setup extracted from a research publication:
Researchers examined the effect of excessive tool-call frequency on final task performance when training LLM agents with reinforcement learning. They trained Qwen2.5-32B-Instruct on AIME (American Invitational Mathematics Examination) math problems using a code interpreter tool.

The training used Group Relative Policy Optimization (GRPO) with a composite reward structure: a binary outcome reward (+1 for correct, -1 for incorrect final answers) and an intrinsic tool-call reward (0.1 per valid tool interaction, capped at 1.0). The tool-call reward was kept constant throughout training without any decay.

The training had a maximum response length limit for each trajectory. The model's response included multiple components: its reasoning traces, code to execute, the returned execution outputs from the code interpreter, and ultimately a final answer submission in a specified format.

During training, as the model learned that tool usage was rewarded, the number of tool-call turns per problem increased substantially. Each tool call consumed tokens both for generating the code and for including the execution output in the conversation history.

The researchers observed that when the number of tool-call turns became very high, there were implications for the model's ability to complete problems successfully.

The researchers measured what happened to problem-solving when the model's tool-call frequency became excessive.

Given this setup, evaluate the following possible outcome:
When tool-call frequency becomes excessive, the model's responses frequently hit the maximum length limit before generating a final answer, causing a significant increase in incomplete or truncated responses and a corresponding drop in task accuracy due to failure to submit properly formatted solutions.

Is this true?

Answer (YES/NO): YES